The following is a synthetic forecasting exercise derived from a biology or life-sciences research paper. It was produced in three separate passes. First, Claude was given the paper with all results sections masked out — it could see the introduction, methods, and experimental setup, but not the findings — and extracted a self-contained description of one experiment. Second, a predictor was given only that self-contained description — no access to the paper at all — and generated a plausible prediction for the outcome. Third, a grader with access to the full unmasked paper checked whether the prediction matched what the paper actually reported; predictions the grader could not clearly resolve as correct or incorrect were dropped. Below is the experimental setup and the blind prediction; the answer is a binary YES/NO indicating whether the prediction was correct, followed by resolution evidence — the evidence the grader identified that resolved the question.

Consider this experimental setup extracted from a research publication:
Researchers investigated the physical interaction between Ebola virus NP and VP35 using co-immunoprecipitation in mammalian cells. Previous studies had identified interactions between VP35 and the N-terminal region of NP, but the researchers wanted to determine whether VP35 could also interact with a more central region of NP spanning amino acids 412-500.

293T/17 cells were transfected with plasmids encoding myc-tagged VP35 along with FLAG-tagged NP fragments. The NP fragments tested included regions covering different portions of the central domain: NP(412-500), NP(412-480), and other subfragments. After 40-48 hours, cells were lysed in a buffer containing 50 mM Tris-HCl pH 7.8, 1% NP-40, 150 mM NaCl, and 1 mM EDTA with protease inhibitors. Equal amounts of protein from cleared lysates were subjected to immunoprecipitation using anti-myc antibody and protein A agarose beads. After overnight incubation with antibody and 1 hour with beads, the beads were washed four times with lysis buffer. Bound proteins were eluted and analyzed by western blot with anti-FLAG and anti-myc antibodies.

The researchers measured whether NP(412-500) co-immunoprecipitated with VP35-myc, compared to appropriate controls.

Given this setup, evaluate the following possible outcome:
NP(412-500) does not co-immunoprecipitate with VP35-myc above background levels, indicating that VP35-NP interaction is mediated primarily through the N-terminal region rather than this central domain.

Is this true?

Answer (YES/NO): NO